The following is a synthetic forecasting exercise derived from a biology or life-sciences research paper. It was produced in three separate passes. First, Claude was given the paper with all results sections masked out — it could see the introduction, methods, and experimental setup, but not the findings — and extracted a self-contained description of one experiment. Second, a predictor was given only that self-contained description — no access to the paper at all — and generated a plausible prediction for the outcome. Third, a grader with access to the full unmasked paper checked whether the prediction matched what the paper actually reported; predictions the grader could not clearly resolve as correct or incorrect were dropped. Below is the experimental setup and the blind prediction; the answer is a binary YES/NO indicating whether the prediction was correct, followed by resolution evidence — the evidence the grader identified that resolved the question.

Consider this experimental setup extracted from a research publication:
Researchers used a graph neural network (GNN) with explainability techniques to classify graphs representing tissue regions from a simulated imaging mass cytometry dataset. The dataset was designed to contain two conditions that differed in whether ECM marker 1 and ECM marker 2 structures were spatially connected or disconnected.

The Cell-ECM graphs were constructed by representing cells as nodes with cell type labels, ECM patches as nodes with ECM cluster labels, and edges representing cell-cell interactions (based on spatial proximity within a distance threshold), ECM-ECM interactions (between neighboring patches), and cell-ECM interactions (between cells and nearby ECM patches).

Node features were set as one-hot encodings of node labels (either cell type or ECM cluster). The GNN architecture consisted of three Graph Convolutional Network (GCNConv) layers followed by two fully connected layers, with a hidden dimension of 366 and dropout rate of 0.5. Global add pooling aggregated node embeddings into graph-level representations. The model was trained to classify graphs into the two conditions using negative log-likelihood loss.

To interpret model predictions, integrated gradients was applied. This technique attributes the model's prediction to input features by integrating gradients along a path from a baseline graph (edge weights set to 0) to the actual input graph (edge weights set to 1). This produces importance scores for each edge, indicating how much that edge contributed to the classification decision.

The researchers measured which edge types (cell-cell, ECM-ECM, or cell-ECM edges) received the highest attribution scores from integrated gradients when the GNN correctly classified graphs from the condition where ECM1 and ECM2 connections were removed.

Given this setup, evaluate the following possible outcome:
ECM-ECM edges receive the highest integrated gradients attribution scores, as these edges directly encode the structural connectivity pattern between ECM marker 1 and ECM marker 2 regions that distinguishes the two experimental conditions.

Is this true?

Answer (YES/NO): YES